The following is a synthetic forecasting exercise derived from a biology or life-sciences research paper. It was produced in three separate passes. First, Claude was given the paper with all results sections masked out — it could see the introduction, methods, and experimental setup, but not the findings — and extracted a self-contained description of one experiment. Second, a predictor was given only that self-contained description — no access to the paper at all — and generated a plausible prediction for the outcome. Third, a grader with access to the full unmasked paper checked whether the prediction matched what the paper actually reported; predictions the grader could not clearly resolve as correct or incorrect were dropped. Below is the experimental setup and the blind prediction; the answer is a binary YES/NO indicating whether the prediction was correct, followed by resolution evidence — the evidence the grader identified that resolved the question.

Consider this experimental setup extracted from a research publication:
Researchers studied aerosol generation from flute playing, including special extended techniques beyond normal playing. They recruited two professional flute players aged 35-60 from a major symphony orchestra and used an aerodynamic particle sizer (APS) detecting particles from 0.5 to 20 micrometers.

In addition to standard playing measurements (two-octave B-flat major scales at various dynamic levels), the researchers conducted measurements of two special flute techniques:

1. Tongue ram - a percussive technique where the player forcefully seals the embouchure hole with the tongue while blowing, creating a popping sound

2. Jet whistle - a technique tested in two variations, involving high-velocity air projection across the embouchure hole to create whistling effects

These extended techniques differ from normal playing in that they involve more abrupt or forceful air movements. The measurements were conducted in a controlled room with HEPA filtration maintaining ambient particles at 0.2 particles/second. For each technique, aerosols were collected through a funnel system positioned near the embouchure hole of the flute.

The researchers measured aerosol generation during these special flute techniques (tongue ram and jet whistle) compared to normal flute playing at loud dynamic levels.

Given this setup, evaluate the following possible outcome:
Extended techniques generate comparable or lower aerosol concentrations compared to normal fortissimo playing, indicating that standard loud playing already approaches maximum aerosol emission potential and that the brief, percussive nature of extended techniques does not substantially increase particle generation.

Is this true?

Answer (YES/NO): NO